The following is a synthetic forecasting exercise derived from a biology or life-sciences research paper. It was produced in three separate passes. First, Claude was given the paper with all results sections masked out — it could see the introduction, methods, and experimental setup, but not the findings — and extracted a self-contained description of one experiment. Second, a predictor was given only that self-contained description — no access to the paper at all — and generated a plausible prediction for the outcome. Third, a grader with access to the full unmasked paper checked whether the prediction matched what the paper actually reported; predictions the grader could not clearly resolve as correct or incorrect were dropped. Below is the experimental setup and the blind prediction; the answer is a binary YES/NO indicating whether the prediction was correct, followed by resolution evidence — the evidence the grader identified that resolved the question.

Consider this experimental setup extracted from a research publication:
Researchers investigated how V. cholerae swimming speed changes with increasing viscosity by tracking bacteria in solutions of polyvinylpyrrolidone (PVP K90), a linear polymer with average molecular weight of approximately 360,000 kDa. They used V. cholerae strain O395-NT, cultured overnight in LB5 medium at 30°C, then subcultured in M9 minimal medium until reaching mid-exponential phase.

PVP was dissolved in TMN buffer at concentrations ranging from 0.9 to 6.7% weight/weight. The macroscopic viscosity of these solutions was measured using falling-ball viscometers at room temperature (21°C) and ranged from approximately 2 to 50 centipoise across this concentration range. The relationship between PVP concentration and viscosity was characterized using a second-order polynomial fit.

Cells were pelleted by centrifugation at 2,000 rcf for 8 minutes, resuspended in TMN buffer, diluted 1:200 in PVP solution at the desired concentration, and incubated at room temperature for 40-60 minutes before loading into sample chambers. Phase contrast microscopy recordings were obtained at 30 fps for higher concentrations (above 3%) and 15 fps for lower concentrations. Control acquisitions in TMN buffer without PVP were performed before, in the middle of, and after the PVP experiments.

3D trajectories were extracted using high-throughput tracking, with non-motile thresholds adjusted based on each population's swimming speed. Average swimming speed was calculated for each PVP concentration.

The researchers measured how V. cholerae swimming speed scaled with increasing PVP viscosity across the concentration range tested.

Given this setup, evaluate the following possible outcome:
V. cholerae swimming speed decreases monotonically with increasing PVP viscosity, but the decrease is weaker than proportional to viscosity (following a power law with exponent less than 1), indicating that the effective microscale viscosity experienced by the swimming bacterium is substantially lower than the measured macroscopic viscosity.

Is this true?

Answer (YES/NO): YES